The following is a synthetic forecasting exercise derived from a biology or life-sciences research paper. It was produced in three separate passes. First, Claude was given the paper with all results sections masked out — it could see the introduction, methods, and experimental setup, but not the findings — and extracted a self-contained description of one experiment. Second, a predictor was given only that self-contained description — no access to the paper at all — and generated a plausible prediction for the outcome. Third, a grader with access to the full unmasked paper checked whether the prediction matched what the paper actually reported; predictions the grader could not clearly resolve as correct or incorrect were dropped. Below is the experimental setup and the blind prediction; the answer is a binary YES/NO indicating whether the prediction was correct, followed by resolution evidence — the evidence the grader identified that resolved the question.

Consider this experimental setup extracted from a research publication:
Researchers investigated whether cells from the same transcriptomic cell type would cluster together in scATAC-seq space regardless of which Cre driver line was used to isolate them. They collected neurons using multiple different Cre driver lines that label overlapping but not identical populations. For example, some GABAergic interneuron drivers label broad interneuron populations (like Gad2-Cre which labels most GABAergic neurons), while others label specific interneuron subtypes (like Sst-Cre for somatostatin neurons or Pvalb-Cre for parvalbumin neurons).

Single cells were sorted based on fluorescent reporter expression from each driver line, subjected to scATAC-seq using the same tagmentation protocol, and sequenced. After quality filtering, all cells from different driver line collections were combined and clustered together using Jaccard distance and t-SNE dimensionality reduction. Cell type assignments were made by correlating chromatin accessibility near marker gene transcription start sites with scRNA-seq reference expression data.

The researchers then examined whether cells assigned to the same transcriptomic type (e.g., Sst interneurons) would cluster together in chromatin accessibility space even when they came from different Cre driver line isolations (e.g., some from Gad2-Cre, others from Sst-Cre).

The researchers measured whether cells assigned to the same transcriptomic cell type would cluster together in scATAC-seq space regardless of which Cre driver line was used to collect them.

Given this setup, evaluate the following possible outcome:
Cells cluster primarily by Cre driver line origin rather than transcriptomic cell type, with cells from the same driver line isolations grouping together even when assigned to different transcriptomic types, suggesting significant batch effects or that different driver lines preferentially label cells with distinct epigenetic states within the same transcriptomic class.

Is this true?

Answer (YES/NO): NO